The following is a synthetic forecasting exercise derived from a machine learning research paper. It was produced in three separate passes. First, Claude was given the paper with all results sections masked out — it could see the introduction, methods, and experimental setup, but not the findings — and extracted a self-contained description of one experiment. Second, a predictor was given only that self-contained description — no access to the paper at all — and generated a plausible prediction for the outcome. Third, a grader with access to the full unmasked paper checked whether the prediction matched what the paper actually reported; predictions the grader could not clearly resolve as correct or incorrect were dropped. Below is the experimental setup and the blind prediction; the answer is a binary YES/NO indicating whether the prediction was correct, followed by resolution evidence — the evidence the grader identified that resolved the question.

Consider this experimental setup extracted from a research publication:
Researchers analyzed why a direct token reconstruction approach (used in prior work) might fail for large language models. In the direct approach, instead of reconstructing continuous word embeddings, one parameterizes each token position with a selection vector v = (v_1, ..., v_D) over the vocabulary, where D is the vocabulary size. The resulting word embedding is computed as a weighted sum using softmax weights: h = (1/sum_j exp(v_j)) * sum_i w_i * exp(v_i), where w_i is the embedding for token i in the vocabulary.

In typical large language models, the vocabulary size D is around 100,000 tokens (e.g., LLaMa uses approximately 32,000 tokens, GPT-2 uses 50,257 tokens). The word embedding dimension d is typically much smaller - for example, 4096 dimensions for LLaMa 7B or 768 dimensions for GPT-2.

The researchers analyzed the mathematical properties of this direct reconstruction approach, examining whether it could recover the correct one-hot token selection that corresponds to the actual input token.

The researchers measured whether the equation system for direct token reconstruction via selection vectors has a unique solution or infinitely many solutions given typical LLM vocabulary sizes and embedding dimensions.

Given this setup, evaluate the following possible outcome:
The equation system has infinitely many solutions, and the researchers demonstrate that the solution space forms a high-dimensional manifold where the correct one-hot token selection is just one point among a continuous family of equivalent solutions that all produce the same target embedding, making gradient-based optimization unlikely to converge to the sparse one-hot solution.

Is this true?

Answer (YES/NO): NO